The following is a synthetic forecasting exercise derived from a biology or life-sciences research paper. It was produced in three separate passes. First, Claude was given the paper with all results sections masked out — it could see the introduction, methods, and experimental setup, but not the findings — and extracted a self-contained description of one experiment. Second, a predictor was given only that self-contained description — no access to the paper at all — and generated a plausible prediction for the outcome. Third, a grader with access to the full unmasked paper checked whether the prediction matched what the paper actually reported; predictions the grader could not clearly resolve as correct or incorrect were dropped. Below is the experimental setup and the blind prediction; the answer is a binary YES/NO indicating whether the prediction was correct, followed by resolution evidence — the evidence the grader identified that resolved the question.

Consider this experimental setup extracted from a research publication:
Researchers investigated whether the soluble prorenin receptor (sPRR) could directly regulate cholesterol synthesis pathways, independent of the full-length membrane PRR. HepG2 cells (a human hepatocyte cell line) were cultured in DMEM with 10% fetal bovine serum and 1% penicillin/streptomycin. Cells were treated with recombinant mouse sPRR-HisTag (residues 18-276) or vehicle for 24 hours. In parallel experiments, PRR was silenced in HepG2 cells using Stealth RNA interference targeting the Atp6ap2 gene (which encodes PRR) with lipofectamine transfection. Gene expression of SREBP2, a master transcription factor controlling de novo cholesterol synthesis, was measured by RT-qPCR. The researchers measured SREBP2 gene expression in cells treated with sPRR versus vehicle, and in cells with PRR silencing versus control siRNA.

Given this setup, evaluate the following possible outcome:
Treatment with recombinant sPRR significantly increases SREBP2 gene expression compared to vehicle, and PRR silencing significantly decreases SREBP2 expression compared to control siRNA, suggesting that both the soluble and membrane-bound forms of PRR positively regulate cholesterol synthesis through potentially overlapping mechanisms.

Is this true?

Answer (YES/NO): NO